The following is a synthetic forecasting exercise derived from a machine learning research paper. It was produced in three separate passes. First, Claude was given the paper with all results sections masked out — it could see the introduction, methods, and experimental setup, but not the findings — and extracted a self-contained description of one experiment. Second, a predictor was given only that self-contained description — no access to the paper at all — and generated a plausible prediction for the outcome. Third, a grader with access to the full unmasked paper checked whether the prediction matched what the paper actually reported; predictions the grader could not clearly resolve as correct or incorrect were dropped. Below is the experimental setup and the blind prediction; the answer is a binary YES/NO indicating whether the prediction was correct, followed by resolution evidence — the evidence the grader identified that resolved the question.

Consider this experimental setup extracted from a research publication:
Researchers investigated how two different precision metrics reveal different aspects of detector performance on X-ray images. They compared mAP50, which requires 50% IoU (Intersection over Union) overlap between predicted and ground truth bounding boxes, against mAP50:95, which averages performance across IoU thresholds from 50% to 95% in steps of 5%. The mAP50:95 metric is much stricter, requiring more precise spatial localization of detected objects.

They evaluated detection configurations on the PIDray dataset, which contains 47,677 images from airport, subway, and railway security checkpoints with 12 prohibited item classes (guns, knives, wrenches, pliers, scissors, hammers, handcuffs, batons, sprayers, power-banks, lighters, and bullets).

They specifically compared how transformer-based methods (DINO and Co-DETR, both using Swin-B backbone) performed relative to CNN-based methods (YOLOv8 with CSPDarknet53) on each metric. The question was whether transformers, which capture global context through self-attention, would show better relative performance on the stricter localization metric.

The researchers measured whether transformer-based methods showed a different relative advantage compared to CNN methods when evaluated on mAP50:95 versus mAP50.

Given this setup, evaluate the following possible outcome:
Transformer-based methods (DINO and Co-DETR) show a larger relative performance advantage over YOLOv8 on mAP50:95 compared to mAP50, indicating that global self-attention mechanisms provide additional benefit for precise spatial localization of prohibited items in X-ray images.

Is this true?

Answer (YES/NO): NO